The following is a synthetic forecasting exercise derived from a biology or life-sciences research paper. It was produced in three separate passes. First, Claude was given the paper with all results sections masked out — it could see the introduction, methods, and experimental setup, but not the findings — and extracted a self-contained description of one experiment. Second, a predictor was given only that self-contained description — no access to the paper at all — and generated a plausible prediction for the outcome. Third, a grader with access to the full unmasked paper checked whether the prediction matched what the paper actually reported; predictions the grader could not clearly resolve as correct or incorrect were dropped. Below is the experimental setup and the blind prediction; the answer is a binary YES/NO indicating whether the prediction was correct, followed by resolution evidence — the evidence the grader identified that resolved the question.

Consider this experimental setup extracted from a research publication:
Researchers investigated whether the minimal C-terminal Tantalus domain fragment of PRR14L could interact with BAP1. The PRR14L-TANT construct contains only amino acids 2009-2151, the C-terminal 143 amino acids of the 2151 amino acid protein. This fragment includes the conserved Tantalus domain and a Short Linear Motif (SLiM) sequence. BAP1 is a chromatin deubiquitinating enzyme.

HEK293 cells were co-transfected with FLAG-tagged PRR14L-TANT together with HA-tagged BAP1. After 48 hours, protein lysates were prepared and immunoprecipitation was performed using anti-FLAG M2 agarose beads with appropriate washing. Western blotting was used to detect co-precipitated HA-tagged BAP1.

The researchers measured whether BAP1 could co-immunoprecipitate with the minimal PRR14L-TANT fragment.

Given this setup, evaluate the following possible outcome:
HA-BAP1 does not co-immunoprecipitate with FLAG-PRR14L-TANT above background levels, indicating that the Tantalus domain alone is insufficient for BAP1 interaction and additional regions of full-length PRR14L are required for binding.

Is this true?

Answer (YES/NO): NO